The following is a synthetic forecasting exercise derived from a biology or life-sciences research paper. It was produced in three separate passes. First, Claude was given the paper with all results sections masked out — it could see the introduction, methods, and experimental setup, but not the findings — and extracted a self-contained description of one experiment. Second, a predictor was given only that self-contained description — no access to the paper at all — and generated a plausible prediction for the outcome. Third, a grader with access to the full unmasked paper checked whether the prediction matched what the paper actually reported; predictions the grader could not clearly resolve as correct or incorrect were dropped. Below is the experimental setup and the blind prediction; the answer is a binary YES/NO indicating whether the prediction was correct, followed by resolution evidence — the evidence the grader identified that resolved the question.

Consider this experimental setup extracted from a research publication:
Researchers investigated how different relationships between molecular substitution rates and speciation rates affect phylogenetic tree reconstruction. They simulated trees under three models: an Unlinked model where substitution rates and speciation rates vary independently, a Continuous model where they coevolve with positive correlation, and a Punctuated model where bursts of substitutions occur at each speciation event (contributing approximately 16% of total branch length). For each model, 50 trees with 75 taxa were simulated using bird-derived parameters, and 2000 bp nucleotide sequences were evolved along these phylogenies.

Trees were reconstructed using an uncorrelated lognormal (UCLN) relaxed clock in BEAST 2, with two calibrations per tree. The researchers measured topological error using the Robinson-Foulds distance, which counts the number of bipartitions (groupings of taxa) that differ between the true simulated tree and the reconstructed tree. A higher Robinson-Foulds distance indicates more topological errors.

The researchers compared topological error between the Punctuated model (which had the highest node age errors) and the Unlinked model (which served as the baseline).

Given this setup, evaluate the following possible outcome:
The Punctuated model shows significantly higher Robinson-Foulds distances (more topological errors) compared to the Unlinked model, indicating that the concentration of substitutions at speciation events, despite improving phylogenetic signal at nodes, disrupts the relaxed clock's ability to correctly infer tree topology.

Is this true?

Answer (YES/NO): NO